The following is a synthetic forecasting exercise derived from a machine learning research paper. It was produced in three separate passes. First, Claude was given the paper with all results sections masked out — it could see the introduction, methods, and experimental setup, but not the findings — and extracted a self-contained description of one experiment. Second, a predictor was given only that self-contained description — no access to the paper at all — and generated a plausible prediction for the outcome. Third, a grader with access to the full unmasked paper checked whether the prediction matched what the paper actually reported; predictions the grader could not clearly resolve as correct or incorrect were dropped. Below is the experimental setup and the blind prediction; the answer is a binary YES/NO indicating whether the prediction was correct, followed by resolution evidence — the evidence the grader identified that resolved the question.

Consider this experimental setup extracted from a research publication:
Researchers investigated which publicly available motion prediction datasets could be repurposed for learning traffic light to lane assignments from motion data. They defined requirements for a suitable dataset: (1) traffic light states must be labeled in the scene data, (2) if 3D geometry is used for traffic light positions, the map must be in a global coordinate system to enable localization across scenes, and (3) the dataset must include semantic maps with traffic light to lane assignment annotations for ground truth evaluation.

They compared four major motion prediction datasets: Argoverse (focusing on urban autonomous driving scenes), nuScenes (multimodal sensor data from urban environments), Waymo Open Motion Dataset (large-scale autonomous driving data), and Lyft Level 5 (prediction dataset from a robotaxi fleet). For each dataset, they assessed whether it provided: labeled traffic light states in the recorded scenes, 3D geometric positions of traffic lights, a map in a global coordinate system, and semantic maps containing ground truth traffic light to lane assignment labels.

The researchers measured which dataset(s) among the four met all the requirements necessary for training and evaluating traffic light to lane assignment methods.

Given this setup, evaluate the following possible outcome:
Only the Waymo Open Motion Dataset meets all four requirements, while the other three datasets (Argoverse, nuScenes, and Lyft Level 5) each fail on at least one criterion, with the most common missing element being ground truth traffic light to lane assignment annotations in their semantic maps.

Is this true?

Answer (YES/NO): NO